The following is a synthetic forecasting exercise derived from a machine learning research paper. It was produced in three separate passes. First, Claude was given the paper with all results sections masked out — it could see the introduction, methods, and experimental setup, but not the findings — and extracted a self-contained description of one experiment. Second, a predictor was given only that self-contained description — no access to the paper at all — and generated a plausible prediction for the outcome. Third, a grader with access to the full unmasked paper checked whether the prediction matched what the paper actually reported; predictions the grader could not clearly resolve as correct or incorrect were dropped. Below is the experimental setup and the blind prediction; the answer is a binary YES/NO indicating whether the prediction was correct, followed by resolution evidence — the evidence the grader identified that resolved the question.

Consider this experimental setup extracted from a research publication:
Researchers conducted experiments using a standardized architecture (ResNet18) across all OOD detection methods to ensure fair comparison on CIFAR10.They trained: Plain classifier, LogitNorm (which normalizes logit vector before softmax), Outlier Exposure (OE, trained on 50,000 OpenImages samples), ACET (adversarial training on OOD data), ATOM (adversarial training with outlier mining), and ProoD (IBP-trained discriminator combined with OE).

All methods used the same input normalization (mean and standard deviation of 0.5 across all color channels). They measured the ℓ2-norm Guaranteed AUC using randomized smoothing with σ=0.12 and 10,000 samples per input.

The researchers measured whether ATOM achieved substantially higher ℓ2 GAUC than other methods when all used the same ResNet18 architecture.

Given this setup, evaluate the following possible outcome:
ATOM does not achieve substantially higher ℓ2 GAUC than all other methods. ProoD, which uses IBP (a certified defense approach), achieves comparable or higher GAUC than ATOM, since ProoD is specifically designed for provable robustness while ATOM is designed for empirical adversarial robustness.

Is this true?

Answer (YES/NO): NO